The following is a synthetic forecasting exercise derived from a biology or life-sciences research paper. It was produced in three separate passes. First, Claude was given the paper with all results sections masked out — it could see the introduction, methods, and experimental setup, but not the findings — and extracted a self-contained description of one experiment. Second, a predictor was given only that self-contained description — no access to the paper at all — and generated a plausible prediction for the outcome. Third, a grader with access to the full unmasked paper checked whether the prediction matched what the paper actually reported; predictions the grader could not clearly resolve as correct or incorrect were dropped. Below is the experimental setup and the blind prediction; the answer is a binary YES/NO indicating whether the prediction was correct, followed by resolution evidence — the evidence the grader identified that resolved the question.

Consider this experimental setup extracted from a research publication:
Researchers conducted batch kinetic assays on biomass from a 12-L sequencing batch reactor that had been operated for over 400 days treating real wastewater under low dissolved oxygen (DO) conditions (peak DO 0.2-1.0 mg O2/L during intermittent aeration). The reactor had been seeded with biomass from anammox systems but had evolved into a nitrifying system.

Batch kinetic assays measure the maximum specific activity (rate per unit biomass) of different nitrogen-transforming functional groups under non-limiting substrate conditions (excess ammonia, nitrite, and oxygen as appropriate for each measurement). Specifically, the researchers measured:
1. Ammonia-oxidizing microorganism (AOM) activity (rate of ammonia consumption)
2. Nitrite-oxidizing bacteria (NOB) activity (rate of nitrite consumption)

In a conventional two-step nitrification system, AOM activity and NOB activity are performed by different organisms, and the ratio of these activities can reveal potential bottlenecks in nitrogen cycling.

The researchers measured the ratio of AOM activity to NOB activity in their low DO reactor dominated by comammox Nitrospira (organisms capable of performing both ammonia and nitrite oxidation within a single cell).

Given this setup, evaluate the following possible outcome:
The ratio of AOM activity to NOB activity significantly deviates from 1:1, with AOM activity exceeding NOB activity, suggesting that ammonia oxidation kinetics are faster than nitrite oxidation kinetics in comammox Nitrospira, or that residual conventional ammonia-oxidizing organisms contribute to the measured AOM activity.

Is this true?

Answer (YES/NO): NO